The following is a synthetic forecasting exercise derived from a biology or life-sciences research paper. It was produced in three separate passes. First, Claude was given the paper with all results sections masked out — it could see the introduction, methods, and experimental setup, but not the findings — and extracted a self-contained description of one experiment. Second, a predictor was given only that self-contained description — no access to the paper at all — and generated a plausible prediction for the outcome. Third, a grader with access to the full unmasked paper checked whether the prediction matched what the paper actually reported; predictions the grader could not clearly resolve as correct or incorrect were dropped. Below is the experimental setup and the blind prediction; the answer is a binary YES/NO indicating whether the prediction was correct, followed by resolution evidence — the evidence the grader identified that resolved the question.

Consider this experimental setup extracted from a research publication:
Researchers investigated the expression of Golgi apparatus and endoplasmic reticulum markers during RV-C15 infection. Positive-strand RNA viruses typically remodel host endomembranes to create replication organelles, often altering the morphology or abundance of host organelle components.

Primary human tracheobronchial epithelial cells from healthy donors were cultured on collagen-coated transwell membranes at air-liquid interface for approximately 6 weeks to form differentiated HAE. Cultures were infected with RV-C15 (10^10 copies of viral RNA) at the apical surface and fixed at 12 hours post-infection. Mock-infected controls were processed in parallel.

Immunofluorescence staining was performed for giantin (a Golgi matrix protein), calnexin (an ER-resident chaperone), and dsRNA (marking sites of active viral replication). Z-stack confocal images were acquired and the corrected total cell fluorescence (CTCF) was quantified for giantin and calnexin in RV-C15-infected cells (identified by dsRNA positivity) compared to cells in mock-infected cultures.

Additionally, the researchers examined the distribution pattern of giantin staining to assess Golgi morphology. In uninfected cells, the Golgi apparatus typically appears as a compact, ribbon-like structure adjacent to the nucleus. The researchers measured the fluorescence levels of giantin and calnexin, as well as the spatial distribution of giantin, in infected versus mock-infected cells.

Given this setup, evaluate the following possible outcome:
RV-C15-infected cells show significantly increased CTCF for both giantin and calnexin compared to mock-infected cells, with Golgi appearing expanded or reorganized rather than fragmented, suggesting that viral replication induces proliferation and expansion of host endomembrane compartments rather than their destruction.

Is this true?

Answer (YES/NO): NO